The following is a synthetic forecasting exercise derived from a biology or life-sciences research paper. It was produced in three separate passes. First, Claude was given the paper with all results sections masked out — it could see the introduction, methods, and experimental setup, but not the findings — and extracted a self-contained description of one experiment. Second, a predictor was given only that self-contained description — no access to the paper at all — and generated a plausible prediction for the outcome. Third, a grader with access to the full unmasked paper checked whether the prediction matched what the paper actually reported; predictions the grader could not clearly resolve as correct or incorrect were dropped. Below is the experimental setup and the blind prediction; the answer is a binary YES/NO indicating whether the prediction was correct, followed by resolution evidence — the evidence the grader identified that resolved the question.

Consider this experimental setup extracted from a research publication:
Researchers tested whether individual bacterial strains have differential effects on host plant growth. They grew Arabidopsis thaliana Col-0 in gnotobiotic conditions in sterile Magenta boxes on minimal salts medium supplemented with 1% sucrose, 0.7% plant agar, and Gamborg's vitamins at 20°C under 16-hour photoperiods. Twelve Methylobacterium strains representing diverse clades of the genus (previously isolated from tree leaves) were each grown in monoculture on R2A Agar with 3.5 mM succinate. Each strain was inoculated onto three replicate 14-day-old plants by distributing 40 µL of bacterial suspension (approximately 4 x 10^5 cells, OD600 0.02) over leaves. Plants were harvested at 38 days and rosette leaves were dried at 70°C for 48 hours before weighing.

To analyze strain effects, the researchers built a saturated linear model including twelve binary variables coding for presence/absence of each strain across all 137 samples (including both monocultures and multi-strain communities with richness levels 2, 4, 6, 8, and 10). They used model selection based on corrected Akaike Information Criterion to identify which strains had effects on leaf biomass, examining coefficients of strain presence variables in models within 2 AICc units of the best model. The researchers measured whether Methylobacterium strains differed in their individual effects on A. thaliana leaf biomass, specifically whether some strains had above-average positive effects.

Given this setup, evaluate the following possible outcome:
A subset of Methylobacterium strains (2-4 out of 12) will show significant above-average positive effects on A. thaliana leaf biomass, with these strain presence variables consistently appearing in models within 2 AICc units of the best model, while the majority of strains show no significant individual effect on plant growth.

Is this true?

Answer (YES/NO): NO